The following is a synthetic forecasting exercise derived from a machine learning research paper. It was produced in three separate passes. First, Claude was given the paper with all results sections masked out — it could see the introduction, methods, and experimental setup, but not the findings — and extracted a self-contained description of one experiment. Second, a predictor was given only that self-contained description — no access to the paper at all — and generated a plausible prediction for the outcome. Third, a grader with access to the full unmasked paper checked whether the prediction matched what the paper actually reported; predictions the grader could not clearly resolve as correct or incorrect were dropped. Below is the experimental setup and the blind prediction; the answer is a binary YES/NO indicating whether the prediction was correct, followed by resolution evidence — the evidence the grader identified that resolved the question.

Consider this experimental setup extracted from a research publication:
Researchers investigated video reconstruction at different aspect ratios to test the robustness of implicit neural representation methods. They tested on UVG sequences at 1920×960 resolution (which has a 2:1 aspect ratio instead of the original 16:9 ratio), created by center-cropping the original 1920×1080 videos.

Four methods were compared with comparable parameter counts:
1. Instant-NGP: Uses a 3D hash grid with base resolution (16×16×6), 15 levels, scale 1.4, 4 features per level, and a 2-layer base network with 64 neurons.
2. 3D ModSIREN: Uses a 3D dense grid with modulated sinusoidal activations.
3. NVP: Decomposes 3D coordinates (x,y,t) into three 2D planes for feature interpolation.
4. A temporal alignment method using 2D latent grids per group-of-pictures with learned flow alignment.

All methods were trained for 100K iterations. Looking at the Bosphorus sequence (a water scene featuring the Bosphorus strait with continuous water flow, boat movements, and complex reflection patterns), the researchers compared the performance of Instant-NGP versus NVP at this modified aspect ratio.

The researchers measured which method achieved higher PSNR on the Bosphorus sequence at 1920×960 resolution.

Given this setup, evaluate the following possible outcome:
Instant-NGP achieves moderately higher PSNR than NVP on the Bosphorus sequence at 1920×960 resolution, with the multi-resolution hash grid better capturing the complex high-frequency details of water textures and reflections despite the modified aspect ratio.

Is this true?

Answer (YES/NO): NO